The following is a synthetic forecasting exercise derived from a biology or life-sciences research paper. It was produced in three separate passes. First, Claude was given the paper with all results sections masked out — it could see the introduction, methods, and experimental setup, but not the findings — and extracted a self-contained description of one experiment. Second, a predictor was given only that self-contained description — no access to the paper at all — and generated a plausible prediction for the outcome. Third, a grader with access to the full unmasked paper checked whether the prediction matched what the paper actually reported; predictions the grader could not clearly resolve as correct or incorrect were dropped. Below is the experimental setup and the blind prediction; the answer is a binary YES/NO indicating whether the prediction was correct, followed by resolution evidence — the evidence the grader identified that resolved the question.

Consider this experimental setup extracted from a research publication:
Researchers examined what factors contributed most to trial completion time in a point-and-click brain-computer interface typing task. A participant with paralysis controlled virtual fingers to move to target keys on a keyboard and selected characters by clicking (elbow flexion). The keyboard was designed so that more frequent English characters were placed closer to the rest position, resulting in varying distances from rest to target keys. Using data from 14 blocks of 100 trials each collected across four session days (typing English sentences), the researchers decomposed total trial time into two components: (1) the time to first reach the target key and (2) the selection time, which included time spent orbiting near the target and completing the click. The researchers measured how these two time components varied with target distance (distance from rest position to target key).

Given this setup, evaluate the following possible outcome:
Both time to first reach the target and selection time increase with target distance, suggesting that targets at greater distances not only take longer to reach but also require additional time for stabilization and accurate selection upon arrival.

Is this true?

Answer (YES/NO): NO